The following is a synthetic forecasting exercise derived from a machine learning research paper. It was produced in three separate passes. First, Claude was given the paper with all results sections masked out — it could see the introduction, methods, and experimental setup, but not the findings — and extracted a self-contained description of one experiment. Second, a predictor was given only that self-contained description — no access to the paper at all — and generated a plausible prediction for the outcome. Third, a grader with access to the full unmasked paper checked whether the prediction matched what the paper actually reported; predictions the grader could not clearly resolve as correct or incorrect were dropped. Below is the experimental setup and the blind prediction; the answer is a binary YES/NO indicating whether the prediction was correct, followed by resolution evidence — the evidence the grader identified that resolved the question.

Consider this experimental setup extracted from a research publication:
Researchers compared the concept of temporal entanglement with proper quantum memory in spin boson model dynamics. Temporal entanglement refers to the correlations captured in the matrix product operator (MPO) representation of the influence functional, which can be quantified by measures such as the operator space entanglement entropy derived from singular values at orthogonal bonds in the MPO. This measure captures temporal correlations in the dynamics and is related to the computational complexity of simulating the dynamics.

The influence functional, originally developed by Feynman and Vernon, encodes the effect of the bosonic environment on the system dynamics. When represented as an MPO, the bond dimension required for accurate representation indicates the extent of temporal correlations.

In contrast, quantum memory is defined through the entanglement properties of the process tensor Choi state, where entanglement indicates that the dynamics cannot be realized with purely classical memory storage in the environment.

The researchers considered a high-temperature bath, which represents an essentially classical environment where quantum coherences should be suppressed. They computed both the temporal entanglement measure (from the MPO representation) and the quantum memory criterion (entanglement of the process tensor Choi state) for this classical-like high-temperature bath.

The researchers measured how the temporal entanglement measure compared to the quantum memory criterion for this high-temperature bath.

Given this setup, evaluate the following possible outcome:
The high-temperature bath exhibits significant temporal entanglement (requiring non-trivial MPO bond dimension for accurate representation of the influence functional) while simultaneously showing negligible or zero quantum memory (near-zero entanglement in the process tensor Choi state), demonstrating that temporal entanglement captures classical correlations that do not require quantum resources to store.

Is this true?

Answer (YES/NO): YES